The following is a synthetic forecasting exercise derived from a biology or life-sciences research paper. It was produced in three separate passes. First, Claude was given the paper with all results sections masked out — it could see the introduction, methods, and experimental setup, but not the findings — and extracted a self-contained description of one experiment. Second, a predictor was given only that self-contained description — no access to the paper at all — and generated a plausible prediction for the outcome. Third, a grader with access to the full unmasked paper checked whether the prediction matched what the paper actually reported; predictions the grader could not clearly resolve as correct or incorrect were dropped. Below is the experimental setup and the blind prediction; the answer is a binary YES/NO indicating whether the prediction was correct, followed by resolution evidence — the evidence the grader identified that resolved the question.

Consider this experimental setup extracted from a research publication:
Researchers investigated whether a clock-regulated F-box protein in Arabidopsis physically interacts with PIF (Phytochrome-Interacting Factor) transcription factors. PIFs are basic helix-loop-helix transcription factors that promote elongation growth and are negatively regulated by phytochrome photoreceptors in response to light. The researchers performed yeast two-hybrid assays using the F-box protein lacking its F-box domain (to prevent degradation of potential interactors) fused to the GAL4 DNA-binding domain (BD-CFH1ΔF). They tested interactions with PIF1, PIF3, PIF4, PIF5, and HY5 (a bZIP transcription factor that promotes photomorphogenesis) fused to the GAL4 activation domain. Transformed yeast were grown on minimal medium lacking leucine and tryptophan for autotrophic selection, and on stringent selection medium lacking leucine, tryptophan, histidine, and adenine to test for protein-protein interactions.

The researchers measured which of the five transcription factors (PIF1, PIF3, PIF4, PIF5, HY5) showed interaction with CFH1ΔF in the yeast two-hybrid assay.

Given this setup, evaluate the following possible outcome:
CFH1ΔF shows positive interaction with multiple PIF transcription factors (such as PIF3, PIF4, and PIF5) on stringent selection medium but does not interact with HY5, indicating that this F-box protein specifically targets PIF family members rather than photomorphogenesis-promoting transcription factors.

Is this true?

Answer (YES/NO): NO